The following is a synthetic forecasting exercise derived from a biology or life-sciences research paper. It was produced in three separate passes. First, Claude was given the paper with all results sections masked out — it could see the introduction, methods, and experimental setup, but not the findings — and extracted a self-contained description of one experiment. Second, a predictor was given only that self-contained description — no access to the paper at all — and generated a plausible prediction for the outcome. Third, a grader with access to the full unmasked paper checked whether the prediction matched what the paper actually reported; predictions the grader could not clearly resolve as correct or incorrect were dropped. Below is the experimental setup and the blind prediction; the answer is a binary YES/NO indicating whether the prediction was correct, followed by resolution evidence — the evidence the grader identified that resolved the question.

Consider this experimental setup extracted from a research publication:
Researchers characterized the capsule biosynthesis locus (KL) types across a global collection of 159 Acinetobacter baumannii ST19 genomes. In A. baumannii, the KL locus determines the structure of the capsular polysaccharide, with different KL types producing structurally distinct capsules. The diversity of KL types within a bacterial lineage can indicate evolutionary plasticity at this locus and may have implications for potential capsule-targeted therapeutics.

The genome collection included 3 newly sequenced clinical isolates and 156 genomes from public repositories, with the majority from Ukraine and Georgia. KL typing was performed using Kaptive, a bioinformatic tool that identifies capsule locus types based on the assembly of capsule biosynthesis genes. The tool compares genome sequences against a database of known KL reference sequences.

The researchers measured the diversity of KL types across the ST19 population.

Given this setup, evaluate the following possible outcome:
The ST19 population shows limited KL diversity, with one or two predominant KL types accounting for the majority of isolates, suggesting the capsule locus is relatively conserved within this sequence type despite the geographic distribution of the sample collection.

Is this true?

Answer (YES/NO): YES